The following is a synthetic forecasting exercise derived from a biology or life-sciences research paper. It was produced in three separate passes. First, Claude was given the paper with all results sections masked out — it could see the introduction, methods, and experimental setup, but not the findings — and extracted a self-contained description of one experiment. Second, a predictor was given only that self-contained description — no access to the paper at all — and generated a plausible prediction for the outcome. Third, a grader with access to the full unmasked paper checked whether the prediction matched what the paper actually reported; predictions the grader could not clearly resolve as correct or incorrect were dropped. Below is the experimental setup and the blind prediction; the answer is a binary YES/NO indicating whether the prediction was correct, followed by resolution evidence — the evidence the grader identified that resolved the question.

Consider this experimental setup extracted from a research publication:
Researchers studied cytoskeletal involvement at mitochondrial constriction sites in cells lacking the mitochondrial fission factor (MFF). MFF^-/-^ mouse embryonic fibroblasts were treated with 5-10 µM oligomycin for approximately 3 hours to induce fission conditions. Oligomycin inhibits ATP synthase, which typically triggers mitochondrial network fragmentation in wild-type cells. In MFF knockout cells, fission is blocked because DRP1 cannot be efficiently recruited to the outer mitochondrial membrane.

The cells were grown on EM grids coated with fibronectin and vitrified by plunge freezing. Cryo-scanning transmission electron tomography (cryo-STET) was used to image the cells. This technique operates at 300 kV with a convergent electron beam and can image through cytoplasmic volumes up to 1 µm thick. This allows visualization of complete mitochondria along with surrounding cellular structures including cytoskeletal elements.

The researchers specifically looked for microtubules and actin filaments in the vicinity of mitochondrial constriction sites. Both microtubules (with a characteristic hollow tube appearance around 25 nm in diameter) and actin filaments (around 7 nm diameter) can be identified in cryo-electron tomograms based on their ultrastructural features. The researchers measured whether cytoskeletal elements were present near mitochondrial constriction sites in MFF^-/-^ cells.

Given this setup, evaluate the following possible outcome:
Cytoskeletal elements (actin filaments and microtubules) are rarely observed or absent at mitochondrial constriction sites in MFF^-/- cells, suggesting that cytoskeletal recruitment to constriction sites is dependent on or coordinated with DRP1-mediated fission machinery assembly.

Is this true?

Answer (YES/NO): NO